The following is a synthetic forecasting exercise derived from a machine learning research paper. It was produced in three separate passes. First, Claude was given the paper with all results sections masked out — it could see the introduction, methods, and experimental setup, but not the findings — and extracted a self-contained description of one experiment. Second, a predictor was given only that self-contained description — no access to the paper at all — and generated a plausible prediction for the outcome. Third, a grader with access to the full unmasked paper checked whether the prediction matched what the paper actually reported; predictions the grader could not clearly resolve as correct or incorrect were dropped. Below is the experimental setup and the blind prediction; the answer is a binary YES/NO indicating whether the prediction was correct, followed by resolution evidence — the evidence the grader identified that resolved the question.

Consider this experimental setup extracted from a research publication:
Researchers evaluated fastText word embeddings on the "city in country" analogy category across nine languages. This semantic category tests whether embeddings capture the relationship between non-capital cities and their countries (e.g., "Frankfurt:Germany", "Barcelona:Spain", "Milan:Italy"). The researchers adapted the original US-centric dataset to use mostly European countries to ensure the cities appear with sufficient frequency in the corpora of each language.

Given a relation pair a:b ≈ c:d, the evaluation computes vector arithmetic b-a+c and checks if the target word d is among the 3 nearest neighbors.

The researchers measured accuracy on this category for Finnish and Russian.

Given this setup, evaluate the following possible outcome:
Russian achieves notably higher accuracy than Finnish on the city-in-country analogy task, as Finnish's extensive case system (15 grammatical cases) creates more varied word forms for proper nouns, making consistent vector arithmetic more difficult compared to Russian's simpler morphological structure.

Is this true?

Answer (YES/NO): NO